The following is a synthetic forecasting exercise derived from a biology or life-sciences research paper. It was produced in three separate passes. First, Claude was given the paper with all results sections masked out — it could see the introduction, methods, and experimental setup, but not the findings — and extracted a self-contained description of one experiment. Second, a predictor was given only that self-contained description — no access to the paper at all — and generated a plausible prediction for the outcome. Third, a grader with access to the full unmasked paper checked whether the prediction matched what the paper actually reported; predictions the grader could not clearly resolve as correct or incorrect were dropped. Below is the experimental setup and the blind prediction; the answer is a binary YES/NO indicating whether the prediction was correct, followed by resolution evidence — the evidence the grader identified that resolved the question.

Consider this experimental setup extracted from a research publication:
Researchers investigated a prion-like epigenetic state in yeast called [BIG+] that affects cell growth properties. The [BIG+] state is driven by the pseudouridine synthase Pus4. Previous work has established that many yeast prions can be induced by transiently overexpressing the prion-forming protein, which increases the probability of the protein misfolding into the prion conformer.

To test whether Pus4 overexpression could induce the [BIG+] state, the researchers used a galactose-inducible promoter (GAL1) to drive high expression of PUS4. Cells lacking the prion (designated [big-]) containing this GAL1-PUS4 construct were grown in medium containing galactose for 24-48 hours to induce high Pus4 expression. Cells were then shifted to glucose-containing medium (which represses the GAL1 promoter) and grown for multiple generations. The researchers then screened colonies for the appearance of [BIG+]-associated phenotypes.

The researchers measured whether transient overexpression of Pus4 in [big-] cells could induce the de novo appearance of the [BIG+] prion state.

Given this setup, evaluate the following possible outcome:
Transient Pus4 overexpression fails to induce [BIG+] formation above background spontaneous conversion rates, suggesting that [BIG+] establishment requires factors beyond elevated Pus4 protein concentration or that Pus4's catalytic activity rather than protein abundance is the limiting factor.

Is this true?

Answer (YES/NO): NO